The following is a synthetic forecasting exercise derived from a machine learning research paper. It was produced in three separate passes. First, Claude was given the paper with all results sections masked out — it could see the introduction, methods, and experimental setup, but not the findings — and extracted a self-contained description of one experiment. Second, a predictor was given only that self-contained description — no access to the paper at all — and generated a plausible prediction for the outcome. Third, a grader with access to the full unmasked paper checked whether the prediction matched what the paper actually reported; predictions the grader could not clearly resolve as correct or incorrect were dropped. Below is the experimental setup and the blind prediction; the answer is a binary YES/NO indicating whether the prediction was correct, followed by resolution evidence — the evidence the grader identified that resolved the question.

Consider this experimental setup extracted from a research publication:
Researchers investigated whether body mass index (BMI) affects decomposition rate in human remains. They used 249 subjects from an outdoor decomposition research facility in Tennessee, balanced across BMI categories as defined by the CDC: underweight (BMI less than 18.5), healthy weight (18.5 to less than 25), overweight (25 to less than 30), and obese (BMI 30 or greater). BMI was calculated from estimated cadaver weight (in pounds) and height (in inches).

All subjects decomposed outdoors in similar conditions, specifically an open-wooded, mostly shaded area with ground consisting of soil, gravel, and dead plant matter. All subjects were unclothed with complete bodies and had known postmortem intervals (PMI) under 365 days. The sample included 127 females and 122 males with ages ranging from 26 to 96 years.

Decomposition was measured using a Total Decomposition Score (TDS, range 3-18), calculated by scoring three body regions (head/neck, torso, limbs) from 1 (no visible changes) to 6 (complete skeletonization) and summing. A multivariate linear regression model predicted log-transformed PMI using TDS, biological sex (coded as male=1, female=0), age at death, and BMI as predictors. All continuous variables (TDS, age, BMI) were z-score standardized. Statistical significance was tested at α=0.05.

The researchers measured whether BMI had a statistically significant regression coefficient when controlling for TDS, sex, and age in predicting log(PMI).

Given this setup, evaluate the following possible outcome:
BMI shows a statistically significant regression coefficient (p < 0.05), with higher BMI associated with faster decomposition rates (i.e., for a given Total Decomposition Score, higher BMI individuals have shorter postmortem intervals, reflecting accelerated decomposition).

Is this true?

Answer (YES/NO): NO